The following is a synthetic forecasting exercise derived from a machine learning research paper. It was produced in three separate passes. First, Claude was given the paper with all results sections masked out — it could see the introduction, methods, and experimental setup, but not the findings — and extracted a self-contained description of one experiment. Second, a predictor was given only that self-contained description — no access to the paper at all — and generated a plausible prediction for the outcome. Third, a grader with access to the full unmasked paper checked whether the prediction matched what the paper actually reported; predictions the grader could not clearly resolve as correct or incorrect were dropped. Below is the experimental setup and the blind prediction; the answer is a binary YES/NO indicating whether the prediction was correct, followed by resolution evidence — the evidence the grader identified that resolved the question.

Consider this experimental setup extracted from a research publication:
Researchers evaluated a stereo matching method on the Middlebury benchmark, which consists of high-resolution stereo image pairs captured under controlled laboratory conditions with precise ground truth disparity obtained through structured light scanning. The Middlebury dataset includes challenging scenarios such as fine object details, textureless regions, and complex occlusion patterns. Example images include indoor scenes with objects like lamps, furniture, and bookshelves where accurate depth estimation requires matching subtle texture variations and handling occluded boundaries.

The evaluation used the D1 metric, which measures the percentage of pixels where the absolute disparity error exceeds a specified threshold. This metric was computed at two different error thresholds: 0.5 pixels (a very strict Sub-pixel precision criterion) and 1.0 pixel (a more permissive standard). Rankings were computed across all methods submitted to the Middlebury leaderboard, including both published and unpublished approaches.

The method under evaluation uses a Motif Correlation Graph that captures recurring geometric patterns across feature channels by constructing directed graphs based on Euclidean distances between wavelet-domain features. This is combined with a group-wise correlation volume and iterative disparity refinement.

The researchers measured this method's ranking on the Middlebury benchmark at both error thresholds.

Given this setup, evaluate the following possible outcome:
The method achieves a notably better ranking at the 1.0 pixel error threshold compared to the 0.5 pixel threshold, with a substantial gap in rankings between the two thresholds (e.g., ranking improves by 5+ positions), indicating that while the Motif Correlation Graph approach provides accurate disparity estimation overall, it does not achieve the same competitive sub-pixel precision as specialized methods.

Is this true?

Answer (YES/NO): NO